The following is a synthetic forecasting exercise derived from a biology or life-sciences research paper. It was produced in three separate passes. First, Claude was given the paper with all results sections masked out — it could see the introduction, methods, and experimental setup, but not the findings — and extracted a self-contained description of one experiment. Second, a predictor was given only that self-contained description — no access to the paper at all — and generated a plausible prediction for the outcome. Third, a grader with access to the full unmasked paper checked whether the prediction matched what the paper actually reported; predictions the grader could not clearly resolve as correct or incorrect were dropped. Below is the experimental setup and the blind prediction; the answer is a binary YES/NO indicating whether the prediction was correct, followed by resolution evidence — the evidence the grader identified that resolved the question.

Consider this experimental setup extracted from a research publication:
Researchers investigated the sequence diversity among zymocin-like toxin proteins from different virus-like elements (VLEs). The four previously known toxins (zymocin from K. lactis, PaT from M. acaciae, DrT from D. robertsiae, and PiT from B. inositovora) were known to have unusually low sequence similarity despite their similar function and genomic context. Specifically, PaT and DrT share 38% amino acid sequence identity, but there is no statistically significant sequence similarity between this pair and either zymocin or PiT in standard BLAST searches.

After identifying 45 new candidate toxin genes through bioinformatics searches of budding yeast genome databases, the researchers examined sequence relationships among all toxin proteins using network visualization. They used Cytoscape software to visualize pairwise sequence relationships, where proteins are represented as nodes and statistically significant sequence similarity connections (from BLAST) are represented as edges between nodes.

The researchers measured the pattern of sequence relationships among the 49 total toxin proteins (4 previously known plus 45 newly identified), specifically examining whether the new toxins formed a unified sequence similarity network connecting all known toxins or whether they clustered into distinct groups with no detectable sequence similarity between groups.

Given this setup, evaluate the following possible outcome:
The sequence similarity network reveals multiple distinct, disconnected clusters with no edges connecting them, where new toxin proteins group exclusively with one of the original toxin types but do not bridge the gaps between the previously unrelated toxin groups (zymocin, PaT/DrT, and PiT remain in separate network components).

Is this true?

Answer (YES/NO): NO